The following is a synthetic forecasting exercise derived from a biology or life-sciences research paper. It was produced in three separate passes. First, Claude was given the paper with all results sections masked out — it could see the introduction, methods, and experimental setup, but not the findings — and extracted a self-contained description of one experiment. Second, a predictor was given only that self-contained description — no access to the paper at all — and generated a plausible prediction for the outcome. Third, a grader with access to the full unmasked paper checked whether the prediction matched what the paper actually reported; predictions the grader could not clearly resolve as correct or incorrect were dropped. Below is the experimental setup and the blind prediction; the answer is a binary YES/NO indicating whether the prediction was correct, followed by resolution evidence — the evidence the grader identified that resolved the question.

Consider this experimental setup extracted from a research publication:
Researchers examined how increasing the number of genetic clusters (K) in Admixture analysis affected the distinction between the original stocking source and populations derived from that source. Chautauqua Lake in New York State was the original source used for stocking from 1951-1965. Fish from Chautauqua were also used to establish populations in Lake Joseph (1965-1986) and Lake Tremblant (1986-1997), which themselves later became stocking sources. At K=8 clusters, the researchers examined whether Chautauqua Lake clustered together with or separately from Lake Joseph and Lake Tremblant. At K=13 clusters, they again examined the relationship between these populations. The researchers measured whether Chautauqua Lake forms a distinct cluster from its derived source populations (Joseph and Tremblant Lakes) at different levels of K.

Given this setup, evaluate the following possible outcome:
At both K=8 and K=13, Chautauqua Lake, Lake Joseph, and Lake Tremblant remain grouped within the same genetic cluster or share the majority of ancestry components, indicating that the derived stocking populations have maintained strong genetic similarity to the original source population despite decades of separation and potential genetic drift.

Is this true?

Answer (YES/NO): NO